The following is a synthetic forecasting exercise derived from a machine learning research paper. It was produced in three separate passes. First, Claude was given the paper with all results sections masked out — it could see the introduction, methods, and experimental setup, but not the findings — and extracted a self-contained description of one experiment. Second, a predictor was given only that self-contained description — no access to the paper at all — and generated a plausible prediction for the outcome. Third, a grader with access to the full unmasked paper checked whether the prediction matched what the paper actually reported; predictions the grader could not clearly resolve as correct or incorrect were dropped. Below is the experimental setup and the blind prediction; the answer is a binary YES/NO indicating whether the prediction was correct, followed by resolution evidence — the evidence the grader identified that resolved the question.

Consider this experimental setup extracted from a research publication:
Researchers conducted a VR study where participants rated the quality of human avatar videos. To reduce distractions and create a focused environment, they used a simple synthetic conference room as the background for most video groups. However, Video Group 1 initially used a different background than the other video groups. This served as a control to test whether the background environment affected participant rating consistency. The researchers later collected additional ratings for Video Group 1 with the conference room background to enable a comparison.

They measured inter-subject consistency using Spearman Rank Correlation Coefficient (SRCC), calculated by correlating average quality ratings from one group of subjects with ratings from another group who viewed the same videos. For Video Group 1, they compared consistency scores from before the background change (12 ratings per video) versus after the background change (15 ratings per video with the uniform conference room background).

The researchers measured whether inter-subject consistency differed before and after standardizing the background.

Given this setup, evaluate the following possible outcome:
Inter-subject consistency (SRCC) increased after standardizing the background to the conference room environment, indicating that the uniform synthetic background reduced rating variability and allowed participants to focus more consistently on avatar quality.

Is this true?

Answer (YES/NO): NO